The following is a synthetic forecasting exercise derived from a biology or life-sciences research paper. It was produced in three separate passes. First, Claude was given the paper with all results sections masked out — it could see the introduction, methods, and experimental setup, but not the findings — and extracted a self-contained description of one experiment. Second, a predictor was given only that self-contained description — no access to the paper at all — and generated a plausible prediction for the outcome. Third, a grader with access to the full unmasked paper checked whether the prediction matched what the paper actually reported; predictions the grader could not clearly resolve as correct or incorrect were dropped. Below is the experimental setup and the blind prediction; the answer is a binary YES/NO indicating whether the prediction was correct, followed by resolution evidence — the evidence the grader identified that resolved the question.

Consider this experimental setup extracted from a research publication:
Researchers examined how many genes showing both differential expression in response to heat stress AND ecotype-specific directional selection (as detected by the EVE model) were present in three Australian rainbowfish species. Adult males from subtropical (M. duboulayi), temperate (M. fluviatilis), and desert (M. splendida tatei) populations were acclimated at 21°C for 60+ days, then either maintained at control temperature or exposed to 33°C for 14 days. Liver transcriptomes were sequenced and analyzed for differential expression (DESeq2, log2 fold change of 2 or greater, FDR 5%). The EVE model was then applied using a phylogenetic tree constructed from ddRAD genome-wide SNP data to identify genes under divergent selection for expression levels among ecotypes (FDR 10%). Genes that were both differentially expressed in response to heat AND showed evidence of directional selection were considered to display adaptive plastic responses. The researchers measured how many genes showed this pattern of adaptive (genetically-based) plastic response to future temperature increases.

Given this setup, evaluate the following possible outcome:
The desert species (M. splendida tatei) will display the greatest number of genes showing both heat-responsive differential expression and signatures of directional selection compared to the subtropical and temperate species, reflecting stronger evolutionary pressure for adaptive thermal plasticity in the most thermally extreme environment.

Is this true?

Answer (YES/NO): NO